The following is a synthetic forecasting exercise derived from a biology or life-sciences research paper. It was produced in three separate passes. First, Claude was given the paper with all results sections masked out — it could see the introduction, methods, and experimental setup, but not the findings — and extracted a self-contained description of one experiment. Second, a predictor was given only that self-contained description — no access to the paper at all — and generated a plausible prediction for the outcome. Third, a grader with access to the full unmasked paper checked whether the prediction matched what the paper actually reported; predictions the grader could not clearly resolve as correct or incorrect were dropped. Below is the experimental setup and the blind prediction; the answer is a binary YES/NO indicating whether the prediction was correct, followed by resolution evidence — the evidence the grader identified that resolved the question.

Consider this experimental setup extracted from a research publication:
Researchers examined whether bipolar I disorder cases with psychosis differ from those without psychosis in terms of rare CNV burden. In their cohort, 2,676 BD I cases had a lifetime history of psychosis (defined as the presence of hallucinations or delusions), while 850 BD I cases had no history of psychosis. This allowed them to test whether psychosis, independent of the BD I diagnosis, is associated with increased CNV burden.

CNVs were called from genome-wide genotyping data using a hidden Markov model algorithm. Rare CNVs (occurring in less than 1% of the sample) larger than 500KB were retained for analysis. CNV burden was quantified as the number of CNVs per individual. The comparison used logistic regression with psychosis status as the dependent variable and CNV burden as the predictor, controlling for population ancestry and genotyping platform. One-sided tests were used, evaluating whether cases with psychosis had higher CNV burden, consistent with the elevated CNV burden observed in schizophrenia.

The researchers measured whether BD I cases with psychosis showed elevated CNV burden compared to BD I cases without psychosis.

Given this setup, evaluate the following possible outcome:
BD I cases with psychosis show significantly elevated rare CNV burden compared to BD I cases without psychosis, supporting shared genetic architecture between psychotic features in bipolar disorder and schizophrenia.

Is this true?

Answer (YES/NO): NO